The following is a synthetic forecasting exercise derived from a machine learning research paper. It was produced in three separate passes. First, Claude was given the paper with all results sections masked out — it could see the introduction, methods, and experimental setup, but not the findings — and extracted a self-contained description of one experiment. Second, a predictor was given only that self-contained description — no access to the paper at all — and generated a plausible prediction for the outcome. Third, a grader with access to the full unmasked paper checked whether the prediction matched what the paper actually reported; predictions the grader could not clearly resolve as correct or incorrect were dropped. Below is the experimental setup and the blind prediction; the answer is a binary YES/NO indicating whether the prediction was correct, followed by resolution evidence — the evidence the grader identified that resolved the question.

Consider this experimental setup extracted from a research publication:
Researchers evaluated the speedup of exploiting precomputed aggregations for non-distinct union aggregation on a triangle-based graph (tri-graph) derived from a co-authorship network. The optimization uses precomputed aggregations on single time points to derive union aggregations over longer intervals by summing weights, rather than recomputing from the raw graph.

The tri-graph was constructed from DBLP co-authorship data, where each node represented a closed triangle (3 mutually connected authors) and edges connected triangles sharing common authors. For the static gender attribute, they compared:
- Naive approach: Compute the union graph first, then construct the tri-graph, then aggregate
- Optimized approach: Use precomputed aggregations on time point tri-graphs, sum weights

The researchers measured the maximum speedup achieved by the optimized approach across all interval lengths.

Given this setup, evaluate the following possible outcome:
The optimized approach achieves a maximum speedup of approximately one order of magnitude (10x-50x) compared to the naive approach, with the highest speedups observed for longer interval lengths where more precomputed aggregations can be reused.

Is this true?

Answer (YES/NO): NO